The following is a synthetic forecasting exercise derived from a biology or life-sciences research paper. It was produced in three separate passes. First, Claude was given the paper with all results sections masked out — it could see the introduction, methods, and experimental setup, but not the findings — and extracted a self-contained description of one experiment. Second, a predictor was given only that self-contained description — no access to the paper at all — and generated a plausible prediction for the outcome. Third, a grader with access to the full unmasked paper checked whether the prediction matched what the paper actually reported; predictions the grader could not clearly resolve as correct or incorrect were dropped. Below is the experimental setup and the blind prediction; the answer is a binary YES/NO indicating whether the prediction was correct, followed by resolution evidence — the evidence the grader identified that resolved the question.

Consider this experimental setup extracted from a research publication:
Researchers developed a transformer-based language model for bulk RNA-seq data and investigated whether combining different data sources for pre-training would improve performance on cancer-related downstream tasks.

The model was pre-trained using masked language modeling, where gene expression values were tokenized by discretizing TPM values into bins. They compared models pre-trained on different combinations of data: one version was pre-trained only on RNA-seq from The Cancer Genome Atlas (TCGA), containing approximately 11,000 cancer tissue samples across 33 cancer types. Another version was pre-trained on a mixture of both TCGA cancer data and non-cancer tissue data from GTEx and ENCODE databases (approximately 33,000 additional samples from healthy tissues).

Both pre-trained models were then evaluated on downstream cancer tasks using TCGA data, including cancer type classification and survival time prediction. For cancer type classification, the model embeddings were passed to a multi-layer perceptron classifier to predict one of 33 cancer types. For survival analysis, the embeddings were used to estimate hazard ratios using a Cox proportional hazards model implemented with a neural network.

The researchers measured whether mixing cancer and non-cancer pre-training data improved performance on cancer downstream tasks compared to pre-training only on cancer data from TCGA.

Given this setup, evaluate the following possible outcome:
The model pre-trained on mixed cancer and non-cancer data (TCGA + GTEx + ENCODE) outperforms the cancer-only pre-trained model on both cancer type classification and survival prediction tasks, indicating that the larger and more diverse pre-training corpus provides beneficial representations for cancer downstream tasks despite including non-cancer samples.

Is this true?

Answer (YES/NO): NO